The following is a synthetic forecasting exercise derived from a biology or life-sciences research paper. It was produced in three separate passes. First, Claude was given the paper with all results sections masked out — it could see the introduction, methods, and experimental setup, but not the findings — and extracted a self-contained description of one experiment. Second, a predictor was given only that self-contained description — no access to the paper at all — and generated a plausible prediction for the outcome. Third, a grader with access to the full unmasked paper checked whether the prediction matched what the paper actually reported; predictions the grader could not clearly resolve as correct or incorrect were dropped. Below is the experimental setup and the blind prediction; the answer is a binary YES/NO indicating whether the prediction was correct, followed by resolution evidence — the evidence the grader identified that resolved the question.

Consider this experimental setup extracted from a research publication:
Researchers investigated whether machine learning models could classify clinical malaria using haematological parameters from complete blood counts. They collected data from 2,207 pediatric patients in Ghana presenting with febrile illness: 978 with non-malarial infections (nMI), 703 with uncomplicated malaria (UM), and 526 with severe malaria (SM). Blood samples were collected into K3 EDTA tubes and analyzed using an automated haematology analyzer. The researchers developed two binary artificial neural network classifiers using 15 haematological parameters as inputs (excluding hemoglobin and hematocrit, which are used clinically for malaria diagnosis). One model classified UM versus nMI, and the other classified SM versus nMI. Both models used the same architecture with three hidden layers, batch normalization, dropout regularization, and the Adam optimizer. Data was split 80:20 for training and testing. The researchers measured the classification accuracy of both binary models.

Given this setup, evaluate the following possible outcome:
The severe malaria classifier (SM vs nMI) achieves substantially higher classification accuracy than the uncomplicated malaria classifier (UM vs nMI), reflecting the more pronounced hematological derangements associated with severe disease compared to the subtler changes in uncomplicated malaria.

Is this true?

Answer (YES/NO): YES